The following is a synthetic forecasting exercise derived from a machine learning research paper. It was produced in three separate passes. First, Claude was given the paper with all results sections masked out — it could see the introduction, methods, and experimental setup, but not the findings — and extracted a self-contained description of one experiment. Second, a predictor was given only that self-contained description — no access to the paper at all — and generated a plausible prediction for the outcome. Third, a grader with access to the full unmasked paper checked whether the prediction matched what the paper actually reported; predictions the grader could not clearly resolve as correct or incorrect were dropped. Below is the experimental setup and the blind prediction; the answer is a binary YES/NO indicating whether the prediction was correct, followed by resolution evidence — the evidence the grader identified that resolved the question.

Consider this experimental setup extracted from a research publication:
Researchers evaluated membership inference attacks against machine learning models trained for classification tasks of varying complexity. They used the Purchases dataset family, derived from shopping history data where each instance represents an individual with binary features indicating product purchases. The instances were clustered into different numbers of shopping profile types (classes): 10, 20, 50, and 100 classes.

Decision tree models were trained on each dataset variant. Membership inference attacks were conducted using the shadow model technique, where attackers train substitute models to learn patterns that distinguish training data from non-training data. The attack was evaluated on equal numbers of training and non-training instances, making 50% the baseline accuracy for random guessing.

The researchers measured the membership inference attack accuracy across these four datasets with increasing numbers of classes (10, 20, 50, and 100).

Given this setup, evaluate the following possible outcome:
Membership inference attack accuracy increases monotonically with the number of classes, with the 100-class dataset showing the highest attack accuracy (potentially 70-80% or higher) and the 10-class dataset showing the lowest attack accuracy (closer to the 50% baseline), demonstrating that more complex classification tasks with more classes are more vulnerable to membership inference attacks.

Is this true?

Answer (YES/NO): NO